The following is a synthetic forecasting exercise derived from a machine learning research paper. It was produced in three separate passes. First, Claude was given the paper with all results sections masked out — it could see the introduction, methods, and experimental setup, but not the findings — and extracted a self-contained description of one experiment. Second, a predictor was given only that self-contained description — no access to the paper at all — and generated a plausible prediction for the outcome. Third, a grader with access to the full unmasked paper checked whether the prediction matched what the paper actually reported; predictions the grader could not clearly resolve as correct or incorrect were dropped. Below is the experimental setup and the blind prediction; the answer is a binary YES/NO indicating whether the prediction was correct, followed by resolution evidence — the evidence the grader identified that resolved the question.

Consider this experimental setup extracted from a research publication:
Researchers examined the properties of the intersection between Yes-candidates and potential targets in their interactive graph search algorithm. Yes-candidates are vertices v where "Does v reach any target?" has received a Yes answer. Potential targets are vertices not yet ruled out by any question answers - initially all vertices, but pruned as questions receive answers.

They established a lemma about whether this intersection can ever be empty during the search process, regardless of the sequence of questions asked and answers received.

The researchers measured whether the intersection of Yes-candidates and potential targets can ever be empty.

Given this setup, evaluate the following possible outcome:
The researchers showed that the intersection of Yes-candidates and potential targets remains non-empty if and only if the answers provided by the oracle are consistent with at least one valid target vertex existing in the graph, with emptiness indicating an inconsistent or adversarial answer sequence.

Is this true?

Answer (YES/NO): NO